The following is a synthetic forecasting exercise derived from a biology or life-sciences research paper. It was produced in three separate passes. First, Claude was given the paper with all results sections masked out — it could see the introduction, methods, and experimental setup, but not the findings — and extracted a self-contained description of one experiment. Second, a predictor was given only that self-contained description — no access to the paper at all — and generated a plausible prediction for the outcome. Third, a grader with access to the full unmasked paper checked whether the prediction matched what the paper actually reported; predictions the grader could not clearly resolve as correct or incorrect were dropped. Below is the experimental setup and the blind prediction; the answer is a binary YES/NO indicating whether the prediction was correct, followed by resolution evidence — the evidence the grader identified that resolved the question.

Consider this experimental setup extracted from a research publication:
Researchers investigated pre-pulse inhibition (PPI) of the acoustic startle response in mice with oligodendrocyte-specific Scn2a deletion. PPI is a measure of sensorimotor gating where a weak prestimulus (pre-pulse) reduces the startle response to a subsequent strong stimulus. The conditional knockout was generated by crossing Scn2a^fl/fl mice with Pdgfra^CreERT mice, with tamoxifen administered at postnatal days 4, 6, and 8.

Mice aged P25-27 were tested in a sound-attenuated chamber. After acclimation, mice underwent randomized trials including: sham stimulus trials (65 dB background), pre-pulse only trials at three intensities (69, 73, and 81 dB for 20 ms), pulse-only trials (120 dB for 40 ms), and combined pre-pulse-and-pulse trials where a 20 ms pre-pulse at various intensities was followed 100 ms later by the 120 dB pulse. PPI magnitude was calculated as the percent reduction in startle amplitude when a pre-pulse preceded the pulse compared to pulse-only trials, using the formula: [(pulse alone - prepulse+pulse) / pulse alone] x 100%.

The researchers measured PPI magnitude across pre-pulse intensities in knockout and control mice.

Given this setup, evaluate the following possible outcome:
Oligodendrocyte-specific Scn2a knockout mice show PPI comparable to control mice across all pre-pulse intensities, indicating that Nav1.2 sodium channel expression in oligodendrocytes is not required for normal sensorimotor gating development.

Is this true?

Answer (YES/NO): NO